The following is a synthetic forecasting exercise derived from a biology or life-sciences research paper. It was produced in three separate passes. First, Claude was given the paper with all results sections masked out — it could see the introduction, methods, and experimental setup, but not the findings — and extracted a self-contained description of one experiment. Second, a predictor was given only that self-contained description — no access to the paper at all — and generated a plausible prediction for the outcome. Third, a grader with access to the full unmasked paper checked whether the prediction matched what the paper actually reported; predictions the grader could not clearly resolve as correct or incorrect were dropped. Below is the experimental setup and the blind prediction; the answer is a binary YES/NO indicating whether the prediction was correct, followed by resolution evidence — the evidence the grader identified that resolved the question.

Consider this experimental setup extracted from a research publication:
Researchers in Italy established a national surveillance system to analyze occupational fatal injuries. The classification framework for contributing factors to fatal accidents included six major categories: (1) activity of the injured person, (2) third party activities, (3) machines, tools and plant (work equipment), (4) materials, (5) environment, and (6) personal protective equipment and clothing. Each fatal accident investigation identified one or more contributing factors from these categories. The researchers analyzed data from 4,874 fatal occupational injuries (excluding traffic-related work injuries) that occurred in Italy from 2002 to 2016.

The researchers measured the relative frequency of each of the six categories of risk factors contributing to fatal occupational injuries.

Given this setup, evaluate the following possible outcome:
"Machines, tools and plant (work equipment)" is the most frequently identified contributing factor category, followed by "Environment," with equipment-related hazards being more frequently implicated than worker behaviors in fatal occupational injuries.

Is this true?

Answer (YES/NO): NO